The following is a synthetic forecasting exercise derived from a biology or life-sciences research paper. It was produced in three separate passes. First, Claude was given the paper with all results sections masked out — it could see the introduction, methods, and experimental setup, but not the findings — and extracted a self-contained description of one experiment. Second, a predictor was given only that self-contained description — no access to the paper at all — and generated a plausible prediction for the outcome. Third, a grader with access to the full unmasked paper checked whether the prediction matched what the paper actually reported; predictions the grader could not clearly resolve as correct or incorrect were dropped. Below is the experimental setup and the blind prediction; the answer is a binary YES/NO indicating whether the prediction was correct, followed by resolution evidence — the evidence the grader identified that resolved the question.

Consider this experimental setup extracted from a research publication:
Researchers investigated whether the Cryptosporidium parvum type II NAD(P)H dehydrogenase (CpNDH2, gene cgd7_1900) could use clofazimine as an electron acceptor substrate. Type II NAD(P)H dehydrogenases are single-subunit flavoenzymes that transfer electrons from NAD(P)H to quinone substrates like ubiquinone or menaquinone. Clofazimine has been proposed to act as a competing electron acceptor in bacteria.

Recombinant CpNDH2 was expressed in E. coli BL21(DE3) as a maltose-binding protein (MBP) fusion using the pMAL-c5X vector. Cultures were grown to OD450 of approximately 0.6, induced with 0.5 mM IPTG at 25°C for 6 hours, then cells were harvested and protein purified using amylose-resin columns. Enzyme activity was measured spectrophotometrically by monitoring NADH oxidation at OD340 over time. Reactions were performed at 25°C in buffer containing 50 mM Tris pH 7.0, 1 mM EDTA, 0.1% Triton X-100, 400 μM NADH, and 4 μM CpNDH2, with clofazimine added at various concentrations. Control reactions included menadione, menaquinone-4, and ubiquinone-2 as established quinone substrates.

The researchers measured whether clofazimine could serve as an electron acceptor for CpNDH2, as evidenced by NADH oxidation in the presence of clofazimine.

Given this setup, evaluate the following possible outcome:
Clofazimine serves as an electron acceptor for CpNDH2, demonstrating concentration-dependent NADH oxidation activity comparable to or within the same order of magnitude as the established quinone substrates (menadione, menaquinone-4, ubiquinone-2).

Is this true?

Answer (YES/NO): YES